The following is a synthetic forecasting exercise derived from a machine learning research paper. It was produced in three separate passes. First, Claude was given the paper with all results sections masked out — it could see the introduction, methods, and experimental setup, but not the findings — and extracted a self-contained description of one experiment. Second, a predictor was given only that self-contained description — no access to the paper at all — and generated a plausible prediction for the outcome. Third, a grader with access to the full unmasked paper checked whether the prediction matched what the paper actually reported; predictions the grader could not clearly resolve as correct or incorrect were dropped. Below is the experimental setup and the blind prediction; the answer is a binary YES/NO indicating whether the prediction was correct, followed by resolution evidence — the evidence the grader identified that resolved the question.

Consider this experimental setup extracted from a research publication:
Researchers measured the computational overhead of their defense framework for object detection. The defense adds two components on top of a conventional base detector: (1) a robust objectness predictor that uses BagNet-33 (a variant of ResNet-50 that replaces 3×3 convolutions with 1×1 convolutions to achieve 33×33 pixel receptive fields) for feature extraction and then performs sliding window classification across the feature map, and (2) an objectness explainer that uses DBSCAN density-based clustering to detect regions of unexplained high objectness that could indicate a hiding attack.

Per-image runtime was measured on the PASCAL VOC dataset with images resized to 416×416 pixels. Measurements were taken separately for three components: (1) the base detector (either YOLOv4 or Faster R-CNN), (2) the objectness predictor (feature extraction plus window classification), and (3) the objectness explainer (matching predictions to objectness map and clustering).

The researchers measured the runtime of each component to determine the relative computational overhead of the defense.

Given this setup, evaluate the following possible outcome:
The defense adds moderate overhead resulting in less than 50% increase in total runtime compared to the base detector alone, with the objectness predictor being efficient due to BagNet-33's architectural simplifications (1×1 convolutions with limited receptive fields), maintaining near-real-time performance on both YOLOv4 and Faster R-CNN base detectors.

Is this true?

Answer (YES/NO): NO